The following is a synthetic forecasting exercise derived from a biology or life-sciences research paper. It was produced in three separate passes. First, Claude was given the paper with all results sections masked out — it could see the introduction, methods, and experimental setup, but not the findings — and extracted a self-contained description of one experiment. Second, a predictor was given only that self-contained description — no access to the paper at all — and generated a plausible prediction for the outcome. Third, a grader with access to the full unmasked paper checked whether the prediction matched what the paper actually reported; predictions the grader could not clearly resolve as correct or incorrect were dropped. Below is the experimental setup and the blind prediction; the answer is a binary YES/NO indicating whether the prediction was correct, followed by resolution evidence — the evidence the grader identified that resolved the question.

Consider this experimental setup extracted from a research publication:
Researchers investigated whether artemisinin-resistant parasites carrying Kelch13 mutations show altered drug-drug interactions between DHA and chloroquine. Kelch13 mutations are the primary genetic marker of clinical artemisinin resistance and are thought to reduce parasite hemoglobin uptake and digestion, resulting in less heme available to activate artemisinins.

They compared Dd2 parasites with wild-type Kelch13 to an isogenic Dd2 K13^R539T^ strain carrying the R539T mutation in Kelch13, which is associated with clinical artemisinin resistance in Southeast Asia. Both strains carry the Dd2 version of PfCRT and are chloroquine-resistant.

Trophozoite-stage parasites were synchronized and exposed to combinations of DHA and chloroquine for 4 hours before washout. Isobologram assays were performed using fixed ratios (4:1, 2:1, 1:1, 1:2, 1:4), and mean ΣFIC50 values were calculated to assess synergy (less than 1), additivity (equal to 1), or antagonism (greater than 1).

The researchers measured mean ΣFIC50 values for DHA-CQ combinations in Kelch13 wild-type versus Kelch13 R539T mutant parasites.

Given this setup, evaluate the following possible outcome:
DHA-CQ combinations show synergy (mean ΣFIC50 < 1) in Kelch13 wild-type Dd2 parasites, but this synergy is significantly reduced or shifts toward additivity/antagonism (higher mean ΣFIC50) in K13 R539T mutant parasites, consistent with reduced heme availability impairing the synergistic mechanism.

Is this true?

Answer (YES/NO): NO